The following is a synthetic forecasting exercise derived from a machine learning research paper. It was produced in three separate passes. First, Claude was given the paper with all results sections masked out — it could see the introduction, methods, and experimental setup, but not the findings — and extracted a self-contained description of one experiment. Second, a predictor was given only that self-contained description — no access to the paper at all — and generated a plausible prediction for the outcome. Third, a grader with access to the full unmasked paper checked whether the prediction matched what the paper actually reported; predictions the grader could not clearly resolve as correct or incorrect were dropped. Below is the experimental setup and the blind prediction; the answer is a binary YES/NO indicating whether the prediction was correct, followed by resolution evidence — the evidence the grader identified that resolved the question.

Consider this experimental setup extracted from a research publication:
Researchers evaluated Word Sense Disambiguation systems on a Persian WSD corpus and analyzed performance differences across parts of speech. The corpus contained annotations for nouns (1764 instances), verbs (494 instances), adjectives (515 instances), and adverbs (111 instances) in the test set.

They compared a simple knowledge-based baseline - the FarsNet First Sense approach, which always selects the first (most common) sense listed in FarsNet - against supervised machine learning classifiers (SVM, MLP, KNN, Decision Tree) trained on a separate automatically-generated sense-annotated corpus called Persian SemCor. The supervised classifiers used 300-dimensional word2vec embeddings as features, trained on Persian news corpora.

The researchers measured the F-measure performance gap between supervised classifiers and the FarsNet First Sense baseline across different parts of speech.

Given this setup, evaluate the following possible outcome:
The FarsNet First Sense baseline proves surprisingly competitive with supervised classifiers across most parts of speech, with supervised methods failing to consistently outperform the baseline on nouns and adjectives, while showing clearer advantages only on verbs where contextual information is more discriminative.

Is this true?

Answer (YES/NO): NO